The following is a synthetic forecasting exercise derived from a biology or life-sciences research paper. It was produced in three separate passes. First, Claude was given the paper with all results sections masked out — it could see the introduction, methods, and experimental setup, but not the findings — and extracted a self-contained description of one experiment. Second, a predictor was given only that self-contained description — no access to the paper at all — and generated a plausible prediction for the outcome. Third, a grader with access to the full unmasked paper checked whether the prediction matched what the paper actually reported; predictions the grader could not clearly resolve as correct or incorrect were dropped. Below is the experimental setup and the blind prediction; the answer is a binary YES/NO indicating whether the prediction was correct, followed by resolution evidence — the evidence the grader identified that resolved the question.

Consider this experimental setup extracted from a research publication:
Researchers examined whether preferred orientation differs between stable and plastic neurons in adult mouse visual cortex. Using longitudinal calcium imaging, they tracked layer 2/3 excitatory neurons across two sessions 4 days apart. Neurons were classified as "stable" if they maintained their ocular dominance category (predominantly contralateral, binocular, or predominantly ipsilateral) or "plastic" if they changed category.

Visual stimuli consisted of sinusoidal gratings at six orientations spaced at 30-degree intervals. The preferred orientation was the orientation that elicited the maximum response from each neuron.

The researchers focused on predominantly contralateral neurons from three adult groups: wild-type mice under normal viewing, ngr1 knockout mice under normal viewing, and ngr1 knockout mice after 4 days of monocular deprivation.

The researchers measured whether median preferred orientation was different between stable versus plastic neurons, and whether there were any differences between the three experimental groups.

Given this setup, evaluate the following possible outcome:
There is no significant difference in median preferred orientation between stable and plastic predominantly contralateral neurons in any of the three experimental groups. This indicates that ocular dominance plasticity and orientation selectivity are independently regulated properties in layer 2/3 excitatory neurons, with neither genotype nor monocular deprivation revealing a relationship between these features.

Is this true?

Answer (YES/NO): YES